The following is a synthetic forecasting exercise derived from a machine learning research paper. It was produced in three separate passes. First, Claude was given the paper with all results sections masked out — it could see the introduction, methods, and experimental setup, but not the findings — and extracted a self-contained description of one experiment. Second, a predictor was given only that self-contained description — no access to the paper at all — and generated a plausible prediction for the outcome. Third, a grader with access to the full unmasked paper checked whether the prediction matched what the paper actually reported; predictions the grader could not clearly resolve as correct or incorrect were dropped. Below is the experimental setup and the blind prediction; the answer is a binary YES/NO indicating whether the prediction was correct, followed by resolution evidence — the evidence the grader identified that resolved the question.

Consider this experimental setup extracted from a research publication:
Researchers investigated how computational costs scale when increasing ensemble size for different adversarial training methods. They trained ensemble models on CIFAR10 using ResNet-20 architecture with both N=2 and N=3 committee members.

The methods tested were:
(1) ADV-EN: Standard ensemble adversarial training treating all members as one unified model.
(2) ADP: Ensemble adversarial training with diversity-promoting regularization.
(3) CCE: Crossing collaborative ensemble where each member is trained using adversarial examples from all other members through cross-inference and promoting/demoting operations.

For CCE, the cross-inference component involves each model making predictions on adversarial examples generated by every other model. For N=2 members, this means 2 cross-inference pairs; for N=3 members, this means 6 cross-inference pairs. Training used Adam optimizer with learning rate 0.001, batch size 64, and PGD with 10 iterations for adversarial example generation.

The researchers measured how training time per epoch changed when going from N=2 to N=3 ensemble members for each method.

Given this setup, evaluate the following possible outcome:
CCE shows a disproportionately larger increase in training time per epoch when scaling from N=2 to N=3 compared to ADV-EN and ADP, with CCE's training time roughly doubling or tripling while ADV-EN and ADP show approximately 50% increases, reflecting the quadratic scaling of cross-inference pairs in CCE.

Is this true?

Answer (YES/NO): NO